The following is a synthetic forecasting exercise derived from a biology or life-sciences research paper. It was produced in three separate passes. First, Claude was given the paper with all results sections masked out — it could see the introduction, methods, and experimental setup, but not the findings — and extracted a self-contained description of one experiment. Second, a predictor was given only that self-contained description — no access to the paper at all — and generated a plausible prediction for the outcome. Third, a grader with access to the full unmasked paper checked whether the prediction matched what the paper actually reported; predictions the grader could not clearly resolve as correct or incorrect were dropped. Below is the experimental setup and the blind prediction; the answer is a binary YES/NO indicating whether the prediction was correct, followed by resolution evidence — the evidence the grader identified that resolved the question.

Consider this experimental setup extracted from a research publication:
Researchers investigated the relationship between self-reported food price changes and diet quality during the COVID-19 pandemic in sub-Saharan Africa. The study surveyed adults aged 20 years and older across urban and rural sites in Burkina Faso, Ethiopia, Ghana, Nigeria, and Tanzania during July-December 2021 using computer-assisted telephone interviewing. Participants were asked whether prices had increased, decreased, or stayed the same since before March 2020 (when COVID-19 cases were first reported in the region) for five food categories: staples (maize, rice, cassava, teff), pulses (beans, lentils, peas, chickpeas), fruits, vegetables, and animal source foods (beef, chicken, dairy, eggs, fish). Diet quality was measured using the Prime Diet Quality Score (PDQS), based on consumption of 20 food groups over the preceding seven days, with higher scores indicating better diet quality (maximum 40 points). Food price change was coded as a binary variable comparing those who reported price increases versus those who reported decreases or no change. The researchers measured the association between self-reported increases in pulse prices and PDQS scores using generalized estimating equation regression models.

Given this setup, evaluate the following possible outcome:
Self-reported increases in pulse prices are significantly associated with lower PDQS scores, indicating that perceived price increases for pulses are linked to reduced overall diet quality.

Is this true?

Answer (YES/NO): NO